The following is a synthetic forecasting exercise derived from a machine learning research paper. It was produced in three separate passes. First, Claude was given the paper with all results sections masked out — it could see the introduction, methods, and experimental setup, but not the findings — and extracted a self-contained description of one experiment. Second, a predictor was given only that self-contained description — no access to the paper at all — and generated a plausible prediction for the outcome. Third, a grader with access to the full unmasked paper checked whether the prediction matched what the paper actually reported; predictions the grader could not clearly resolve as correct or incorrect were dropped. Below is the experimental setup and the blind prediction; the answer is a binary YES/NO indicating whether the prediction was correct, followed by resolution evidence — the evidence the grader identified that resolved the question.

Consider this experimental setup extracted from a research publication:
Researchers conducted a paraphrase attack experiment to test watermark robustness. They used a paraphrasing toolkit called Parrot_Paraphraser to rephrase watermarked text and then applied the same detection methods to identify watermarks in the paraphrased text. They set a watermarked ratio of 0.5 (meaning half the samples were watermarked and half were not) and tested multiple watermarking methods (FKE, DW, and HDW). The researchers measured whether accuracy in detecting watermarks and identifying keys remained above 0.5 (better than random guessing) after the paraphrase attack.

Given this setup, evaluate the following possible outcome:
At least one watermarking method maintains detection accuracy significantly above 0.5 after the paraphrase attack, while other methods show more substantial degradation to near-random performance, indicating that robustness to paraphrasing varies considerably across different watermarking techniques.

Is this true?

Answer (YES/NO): NO